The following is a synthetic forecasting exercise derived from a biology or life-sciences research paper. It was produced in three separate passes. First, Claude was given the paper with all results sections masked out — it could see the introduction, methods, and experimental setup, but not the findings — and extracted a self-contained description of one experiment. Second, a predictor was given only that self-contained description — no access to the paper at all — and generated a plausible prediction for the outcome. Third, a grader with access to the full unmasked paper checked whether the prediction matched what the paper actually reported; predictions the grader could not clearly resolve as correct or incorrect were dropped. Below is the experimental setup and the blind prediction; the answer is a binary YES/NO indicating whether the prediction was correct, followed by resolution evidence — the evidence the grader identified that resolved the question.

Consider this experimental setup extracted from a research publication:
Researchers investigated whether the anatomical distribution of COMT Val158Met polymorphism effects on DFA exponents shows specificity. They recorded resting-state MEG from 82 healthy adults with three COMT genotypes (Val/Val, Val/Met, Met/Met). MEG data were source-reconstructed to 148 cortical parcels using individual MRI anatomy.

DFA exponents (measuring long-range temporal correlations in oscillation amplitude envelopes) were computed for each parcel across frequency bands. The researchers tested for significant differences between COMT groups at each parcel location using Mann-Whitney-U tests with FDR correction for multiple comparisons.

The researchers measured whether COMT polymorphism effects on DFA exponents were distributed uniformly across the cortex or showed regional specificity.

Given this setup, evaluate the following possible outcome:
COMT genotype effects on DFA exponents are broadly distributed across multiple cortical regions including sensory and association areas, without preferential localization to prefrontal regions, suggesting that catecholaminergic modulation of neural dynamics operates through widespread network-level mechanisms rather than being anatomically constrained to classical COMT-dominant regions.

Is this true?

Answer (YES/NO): YES